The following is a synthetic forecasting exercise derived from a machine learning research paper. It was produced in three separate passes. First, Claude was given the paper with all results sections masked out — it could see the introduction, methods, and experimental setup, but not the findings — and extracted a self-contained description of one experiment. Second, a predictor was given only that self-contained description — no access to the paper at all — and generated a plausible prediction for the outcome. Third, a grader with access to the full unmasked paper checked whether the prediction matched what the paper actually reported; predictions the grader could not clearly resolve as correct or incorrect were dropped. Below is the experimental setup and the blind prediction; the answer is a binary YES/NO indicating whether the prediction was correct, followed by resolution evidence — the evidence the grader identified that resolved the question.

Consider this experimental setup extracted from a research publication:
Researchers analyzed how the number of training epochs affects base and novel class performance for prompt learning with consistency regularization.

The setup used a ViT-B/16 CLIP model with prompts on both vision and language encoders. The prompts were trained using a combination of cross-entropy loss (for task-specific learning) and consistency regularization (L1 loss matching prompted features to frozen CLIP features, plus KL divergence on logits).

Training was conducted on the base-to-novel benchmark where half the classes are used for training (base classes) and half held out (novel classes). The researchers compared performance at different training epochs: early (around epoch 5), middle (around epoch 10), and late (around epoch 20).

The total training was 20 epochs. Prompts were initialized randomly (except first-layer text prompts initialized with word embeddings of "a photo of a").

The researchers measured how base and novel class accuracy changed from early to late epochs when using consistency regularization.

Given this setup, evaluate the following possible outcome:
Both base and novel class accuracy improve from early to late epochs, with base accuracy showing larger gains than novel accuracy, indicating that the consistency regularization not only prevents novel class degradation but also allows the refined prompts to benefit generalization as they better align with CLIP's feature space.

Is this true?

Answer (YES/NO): YES